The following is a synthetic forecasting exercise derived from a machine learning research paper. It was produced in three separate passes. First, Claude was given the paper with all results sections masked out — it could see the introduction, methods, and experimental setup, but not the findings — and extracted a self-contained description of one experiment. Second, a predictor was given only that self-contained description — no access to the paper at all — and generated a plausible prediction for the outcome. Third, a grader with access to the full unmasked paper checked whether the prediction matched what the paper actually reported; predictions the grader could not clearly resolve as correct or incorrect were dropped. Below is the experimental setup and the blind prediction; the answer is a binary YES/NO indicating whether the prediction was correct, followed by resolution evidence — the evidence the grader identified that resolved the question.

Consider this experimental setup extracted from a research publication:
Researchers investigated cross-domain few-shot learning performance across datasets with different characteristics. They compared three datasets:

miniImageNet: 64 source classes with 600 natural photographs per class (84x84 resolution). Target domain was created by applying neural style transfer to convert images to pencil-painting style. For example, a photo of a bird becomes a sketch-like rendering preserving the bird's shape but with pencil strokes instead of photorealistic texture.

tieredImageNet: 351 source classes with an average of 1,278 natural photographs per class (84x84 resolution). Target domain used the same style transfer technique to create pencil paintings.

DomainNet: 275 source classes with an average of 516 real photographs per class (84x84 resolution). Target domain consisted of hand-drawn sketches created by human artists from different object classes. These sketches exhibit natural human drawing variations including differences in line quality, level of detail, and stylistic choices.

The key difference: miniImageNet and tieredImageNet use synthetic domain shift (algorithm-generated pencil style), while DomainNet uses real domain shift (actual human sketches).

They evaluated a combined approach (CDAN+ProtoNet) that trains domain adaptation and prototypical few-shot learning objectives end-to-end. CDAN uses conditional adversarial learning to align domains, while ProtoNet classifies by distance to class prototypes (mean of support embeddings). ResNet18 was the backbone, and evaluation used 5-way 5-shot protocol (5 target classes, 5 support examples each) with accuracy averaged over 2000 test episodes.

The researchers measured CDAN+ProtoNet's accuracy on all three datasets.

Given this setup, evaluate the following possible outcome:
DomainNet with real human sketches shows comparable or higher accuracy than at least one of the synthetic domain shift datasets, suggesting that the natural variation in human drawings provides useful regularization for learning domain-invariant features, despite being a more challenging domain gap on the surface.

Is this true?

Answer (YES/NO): YES